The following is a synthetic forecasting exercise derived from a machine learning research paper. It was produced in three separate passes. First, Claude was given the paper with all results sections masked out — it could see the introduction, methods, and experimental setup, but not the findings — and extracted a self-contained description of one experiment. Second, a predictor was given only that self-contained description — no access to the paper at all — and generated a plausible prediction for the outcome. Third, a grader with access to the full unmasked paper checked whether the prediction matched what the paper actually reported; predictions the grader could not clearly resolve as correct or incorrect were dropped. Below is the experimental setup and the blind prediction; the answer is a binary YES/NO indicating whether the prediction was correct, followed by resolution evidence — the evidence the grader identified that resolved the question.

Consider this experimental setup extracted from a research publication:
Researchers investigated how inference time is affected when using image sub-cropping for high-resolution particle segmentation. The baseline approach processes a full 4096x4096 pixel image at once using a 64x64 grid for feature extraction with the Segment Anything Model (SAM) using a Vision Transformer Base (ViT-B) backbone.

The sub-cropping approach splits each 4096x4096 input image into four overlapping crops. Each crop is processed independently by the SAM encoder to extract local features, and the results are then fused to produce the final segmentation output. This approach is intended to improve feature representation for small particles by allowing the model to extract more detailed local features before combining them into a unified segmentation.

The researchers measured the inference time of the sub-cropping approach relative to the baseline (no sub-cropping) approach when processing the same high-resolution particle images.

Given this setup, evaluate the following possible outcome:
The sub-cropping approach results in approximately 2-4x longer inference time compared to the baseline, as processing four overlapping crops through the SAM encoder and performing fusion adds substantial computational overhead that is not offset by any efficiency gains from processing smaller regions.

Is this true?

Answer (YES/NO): NO